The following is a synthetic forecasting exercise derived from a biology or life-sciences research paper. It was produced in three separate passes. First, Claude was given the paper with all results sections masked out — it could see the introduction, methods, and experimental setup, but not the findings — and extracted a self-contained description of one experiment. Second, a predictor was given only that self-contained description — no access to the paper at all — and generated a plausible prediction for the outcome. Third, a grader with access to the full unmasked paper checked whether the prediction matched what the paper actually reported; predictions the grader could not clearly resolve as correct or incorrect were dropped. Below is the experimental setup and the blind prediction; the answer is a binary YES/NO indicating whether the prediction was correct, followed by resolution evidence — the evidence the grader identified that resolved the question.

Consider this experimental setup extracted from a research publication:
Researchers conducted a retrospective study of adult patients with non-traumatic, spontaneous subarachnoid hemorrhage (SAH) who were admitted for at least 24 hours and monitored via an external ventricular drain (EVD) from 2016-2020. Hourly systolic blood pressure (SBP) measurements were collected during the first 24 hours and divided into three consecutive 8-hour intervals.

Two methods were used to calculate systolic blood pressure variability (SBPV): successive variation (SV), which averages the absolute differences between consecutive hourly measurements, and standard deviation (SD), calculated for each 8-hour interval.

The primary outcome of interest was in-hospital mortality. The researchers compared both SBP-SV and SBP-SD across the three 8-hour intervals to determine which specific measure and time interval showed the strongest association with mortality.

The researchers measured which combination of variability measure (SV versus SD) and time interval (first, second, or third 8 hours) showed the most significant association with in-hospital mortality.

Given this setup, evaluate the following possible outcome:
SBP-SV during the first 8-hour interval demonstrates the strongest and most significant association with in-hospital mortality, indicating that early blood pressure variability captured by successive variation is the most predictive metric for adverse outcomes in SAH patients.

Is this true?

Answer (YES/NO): YES